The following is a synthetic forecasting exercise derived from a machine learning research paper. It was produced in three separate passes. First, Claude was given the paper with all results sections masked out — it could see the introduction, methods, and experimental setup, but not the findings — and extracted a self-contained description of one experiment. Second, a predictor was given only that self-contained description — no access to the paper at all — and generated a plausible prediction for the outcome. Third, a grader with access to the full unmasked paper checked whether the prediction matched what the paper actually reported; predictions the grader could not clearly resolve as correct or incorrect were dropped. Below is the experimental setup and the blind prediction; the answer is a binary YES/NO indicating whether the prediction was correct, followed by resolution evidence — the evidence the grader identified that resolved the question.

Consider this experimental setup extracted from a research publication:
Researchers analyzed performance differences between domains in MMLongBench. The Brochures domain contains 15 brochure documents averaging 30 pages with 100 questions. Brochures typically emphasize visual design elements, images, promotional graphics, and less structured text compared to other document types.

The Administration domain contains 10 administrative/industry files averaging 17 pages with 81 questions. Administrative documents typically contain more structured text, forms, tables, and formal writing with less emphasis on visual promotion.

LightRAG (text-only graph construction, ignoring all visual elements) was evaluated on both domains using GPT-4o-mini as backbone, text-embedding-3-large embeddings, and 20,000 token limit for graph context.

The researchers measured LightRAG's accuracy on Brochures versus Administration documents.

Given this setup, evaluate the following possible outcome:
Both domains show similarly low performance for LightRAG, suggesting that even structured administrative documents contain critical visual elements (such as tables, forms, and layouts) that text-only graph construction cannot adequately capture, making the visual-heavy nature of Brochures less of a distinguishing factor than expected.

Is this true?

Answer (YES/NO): NO